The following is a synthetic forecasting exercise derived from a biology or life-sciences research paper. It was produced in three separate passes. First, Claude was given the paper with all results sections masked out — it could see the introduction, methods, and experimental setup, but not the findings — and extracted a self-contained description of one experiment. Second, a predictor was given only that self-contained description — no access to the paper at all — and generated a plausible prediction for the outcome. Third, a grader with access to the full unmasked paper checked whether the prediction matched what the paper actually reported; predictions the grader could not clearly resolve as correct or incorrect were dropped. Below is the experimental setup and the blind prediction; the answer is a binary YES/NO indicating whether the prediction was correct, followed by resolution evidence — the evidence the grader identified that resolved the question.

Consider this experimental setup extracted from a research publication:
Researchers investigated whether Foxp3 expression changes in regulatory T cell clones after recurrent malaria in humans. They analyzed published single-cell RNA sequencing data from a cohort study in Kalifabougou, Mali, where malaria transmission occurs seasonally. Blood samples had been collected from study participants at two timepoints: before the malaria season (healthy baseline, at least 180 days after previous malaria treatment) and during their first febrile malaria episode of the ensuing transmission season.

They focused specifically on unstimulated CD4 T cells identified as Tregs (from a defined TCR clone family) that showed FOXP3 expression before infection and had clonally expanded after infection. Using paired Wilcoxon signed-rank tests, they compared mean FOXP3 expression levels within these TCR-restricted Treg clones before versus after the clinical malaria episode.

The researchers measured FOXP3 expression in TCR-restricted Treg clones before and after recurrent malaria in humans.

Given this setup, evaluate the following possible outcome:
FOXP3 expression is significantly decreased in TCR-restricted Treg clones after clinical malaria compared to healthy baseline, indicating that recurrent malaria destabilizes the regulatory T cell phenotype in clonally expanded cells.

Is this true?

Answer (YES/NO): YES